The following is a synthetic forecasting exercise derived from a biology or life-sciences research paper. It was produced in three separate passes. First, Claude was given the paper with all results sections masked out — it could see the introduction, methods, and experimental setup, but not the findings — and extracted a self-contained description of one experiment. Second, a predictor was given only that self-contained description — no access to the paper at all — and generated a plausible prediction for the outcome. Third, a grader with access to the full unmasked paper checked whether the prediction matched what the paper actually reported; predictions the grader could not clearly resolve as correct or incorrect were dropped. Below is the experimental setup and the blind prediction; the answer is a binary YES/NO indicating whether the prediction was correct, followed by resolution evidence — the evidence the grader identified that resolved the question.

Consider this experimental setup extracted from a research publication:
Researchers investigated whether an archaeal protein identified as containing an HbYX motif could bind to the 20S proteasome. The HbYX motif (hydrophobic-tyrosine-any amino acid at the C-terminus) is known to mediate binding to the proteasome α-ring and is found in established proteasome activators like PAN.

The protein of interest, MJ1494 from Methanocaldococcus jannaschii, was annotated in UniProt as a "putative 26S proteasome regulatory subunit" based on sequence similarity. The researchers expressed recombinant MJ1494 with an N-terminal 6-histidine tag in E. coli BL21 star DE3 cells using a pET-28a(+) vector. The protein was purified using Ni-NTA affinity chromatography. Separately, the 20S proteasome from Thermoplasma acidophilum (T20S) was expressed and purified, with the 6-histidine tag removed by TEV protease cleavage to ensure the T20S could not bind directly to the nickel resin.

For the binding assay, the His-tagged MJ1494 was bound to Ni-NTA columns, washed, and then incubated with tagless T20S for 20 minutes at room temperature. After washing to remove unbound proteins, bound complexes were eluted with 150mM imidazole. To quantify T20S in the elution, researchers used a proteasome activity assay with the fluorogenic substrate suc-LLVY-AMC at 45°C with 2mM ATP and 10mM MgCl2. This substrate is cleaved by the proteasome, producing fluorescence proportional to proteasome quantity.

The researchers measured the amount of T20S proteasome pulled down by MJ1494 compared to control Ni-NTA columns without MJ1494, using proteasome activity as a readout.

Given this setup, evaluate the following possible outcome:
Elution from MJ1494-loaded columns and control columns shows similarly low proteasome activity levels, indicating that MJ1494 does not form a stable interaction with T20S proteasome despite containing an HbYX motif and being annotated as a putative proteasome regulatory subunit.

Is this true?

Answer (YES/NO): NO